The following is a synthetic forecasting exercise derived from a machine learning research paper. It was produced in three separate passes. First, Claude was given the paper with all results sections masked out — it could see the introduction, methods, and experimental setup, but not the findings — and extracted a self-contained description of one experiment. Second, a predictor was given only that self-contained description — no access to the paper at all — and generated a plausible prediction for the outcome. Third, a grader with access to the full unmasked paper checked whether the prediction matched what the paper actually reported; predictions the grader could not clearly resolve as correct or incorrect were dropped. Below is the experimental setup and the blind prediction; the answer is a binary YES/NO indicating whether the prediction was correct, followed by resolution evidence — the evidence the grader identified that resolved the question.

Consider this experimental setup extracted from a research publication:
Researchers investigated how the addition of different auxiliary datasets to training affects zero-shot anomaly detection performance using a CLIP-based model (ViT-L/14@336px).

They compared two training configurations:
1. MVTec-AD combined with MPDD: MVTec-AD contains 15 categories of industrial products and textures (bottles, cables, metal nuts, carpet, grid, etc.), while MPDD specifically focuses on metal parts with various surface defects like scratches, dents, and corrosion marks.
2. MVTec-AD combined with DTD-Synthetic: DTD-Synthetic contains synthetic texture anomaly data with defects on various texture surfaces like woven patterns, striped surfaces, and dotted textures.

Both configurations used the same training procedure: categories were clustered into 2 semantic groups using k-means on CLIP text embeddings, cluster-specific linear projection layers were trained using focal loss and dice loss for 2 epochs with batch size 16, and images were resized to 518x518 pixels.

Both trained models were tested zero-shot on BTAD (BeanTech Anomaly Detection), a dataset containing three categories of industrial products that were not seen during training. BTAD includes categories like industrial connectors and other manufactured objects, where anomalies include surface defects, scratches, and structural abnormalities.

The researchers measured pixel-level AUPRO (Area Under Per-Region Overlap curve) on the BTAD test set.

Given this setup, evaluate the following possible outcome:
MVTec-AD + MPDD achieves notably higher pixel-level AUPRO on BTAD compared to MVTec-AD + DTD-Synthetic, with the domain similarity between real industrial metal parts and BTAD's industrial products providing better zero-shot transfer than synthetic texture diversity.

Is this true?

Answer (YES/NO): YES